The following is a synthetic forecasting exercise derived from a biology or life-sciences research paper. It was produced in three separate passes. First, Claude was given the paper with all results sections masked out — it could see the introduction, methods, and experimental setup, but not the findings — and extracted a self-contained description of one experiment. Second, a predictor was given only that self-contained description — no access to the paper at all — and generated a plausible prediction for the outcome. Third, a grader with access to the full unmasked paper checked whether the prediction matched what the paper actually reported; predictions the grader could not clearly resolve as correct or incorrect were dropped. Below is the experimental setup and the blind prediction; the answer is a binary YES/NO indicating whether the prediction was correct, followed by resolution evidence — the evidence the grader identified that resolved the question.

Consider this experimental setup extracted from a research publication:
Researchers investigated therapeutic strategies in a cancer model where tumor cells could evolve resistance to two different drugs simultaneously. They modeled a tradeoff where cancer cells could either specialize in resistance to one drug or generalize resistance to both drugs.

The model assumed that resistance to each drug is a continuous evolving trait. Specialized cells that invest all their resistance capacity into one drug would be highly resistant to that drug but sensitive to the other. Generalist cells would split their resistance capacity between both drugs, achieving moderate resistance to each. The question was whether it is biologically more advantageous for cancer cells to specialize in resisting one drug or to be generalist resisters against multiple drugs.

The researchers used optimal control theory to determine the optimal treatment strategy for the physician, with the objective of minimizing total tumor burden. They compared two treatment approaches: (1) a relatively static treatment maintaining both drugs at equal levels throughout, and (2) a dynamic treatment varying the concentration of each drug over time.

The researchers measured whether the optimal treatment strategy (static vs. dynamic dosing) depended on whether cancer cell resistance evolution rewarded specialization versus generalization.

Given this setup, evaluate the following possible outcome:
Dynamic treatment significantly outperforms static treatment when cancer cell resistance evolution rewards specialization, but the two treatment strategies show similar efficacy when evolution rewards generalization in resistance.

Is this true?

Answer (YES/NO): NO